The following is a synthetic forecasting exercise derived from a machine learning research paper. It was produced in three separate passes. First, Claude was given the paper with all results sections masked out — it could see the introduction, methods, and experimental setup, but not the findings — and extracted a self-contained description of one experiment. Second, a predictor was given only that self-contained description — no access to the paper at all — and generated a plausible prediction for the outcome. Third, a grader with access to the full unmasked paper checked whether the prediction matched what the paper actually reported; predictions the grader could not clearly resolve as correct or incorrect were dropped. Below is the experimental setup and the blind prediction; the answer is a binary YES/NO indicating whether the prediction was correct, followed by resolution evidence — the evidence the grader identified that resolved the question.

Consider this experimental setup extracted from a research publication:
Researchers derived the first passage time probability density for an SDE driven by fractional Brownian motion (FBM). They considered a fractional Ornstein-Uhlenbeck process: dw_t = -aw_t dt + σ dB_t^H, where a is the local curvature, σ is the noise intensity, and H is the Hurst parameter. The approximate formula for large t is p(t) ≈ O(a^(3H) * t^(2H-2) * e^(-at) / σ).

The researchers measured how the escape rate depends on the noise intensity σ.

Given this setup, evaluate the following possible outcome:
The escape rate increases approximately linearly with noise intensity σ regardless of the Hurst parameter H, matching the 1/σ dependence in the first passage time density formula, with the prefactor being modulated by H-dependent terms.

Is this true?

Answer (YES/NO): YES